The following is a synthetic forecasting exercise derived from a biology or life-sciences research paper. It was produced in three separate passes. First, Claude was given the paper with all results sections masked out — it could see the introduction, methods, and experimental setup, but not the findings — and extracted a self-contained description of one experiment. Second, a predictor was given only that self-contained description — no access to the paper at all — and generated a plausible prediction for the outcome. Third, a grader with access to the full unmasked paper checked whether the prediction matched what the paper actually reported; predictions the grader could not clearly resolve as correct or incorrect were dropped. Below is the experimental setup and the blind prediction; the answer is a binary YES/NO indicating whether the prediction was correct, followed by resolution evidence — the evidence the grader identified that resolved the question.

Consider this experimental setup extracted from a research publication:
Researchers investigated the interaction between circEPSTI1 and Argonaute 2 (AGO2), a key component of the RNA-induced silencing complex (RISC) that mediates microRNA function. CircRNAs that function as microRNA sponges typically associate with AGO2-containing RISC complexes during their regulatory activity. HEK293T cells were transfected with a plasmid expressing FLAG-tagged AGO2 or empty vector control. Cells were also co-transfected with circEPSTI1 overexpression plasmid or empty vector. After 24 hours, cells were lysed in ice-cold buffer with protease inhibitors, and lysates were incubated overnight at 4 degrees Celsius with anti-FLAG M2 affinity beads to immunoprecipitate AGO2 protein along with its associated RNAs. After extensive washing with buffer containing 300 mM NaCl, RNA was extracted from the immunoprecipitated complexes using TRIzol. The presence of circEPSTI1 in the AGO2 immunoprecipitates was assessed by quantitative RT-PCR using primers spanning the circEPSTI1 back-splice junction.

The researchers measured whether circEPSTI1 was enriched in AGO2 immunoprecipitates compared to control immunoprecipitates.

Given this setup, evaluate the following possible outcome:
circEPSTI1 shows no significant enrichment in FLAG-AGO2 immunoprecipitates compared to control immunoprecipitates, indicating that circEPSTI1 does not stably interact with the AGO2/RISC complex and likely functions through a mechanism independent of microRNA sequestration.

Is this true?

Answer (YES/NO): NO